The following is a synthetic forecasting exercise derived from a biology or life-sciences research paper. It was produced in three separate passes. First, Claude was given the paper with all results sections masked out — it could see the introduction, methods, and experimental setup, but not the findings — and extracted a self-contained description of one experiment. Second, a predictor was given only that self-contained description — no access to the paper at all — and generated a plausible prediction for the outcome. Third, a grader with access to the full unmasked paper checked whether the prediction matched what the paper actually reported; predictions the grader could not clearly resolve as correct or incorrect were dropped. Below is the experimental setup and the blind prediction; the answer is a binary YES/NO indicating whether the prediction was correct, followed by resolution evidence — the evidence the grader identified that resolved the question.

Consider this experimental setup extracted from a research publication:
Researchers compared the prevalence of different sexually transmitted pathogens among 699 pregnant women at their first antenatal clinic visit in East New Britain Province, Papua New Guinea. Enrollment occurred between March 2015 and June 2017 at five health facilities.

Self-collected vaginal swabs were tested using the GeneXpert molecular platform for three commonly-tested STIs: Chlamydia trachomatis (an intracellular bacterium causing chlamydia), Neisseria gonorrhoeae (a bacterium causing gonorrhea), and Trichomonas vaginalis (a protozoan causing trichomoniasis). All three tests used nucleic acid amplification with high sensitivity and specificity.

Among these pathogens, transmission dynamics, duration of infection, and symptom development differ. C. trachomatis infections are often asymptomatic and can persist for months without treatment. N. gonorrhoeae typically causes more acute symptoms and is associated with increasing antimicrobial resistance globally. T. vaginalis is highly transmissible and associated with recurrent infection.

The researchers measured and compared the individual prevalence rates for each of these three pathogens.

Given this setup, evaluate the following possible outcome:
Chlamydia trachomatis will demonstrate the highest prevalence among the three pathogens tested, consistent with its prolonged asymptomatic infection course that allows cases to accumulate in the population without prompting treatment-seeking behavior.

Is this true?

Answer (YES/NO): NO